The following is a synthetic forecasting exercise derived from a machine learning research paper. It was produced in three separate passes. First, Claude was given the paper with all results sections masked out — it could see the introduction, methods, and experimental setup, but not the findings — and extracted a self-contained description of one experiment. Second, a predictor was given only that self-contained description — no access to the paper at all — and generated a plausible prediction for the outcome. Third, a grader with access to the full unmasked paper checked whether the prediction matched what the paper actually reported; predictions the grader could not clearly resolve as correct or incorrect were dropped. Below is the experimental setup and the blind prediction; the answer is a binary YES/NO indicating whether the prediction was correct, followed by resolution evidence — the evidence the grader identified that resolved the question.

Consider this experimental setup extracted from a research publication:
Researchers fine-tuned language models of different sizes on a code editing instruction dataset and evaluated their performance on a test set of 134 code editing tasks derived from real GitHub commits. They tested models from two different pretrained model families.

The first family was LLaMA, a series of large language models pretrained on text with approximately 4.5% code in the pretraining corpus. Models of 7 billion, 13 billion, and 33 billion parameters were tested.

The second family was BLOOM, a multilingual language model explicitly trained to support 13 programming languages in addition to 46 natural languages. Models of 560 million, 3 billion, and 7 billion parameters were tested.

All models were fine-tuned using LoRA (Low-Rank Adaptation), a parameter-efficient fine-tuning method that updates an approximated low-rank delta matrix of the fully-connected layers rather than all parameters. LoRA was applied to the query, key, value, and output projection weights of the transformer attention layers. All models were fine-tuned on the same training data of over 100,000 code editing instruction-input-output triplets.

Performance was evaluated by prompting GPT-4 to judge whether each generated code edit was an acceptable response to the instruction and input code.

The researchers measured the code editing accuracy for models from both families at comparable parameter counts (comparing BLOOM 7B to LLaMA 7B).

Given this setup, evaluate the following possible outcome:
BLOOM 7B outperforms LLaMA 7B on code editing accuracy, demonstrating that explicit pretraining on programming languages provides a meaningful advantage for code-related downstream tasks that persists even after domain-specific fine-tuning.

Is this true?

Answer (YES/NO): NO